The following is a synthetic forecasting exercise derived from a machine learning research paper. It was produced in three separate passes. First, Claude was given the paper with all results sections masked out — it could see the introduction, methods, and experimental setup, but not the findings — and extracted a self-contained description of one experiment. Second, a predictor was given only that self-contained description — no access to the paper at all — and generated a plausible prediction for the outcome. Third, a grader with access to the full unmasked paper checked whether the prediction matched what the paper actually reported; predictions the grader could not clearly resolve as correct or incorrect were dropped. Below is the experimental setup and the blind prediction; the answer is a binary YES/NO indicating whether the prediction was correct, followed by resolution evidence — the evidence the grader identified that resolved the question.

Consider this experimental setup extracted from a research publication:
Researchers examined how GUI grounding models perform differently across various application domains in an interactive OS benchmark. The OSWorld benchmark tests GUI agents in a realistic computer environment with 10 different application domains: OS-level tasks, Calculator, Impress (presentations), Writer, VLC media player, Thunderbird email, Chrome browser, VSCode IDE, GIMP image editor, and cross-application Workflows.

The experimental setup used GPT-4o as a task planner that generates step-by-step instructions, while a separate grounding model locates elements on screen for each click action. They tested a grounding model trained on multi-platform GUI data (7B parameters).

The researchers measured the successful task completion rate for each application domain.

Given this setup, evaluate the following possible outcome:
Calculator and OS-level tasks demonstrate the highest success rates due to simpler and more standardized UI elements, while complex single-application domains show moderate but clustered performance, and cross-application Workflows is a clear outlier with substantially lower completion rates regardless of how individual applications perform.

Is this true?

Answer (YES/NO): NO